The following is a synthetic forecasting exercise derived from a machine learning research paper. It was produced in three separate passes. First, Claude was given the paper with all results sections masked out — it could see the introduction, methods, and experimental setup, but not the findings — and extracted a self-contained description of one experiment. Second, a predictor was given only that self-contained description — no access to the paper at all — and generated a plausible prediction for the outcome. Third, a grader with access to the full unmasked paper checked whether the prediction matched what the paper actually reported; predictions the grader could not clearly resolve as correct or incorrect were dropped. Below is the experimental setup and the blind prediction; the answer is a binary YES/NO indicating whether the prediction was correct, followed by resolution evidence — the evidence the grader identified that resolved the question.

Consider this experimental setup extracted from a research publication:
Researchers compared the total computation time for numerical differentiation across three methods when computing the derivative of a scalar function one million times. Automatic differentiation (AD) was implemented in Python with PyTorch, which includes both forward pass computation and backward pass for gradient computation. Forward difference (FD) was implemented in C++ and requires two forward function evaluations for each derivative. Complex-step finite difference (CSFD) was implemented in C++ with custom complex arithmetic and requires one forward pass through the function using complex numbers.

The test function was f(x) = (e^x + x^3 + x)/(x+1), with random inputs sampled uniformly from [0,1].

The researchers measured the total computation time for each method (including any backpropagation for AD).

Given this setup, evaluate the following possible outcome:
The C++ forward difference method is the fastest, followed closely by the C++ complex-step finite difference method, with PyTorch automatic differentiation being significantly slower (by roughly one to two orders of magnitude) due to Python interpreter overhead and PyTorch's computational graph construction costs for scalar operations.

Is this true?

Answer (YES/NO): NO